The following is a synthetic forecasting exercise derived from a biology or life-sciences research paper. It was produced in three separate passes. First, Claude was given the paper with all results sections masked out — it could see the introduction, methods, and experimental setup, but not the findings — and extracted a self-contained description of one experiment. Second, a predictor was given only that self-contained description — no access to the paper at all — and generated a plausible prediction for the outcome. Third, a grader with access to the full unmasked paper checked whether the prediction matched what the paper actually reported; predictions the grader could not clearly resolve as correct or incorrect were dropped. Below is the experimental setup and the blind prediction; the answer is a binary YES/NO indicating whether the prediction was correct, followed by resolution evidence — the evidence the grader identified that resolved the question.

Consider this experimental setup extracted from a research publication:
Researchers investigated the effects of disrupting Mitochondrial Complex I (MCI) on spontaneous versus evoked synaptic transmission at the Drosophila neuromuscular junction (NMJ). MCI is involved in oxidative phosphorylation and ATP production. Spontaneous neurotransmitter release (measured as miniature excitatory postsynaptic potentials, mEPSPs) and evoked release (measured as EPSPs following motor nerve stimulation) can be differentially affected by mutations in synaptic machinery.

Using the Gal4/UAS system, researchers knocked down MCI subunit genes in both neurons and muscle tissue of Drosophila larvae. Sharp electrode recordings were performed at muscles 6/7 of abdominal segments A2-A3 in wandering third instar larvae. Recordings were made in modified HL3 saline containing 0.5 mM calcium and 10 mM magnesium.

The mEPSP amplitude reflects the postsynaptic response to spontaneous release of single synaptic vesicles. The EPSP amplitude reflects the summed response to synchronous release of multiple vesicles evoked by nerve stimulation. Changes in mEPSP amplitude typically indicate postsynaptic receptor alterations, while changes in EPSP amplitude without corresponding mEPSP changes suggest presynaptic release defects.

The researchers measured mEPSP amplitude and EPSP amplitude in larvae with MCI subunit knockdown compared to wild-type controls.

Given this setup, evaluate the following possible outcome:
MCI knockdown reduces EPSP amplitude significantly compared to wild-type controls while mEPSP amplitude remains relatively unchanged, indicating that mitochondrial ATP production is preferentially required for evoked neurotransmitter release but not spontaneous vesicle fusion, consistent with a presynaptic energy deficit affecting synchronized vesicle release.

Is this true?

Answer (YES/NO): YES